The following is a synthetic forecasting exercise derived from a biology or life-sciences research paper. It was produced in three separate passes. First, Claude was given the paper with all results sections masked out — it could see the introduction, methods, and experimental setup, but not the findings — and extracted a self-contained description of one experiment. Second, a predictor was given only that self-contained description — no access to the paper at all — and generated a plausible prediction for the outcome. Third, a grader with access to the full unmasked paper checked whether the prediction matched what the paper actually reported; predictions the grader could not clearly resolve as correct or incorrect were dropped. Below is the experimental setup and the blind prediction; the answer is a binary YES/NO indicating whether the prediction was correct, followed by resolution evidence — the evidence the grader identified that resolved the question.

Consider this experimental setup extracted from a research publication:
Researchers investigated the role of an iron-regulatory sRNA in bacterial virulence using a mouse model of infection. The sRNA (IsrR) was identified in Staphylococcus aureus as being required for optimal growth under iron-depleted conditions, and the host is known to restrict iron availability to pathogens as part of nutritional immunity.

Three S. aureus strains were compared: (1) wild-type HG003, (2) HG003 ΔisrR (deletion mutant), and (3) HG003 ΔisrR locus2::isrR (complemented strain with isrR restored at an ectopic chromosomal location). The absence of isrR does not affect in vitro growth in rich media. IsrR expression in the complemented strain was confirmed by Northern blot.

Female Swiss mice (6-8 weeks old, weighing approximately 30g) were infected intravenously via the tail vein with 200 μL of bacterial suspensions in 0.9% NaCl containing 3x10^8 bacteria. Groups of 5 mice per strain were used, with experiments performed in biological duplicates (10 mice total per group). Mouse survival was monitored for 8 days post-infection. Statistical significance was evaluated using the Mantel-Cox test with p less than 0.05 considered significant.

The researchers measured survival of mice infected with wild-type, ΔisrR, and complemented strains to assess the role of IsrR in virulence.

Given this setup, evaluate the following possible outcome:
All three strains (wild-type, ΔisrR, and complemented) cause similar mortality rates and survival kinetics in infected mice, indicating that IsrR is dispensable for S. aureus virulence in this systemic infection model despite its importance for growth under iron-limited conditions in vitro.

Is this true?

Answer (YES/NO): NO